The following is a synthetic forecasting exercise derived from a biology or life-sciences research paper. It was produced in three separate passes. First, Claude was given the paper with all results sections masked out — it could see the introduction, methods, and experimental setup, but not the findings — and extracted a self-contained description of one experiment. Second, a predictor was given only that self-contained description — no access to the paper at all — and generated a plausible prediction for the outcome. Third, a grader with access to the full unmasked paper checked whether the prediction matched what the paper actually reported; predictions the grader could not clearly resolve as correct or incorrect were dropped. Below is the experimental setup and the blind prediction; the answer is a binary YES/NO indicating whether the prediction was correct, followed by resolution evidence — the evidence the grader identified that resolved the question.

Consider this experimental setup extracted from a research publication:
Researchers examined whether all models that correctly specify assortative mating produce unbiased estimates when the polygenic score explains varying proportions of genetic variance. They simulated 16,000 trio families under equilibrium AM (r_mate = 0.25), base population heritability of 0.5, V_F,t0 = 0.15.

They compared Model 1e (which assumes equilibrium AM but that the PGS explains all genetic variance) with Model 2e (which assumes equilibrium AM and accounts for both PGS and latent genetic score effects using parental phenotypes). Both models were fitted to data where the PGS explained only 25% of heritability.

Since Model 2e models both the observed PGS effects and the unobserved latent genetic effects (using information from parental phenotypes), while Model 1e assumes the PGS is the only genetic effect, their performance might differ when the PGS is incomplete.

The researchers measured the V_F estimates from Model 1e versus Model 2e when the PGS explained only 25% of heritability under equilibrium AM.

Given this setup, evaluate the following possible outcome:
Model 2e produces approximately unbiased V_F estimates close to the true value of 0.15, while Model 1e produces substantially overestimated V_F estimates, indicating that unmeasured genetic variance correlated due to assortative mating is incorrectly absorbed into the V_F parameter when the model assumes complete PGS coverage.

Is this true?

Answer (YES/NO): YES